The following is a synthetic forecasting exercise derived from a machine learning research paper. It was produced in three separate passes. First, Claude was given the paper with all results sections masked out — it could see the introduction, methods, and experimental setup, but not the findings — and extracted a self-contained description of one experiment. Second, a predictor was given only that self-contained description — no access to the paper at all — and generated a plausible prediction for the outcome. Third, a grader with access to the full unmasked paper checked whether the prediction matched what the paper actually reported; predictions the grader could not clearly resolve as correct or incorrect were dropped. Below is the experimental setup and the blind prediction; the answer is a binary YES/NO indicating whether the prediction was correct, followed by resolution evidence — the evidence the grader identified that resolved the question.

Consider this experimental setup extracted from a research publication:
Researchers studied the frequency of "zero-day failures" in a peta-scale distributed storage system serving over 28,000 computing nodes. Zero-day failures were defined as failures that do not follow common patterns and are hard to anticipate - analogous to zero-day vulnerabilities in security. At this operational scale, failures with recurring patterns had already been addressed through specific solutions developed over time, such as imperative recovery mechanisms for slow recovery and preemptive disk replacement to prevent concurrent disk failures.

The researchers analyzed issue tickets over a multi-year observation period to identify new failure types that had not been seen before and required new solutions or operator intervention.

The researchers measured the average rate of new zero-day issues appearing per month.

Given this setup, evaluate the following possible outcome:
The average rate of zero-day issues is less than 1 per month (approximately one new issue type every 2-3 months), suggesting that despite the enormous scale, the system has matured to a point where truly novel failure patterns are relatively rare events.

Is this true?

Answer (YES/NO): NO